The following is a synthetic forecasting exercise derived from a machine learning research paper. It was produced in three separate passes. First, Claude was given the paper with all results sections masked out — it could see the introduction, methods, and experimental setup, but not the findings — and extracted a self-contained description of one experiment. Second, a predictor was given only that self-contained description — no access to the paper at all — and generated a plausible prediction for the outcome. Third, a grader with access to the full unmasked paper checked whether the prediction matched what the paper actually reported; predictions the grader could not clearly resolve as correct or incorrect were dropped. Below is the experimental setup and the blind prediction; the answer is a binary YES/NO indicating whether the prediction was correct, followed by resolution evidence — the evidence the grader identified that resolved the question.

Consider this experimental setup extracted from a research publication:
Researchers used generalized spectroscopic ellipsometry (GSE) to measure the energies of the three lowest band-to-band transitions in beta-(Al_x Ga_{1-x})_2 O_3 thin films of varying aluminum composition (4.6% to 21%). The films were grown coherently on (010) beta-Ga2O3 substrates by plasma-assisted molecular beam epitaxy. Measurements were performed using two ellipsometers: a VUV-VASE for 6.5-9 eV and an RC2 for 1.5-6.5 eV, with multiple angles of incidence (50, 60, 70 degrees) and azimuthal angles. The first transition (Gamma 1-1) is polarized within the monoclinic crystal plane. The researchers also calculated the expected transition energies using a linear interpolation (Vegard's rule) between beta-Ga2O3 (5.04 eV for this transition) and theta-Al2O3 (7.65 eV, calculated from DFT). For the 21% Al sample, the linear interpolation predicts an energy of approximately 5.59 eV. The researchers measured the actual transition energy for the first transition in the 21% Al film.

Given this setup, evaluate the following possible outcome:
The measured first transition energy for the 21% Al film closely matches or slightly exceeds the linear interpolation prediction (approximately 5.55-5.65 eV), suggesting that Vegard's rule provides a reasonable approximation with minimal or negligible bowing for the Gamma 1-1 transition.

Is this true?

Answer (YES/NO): NO